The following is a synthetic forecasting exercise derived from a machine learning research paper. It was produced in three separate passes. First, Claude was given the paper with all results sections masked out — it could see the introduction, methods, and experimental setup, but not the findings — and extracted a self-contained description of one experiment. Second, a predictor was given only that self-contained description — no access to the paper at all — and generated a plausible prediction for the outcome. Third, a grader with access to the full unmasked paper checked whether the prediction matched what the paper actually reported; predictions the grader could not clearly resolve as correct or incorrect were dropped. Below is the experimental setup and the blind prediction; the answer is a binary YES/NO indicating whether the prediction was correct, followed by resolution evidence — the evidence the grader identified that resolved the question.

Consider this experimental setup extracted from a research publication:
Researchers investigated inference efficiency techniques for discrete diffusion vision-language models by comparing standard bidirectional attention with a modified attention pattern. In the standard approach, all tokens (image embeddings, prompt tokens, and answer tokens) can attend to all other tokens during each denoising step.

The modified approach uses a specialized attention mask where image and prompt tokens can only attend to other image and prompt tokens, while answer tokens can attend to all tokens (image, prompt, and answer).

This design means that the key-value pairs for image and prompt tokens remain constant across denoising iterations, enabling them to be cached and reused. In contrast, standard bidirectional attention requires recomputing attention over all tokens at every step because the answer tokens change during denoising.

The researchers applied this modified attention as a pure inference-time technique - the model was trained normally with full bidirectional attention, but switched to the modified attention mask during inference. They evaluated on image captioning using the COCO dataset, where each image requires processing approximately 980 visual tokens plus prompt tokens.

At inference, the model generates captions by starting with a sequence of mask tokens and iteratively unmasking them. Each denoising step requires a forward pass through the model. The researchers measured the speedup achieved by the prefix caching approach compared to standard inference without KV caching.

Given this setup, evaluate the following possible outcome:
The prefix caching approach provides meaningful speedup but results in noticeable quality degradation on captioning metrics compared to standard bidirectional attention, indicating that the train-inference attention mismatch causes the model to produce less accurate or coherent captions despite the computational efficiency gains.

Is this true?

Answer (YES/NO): NO